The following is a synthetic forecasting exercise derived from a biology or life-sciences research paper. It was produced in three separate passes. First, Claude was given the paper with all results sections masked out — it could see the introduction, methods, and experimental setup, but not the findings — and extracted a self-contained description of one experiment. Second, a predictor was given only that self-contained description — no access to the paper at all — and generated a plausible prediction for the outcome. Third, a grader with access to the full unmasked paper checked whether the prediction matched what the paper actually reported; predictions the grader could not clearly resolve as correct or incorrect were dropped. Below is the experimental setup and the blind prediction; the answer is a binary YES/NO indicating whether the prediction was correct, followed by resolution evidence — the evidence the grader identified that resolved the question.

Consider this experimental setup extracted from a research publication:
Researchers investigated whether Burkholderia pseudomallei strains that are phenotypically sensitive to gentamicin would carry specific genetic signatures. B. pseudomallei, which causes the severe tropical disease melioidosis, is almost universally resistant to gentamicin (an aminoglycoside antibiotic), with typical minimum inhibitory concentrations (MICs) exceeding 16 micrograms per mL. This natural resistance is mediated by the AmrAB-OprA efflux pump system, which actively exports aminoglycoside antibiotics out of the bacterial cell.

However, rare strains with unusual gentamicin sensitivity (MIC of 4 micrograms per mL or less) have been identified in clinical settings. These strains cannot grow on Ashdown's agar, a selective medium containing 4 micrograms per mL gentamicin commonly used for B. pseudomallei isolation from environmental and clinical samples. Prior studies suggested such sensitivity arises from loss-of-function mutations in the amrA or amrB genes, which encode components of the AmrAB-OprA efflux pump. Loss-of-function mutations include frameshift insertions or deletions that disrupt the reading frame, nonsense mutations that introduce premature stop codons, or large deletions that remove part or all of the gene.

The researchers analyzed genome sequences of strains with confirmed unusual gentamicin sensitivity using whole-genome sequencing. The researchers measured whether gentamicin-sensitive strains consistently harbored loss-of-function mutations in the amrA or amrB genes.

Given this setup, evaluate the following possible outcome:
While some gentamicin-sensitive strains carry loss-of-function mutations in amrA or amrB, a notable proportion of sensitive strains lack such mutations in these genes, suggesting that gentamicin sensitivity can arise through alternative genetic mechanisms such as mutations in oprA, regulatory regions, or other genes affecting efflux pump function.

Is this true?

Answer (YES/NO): NO